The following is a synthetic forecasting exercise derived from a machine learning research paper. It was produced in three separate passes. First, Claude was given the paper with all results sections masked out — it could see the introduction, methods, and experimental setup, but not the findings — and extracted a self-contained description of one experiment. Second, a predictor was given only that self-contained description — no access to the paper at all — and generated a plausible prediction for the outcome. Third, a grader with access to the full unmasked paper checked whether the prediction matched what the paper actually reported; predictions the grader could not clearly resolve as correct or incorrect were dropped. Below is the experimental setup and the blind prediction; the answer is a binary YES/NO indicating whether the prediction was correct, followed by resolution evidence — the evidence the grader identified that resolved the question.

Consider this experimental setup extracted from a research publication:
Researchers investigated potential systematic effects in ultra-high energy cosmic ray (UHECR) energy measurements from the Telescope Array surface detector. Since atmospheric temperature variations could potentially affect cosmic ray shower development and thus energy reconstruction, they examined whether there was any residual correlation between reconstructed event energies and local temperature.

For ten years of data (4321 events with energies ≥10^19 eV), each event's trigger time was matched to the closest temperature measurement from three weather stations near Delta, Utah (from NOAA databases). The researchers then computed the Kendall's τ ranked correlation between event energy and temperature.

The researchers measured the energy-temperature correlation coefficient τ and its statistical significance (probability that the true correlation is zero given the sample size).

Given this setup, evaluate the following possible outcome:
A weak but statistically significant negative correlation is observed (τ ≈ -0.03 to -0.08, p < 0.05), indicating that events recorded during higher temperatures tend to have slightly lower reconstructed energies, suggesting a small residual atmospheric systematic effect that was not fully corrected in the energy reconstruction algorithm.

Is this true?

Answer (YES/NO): NO